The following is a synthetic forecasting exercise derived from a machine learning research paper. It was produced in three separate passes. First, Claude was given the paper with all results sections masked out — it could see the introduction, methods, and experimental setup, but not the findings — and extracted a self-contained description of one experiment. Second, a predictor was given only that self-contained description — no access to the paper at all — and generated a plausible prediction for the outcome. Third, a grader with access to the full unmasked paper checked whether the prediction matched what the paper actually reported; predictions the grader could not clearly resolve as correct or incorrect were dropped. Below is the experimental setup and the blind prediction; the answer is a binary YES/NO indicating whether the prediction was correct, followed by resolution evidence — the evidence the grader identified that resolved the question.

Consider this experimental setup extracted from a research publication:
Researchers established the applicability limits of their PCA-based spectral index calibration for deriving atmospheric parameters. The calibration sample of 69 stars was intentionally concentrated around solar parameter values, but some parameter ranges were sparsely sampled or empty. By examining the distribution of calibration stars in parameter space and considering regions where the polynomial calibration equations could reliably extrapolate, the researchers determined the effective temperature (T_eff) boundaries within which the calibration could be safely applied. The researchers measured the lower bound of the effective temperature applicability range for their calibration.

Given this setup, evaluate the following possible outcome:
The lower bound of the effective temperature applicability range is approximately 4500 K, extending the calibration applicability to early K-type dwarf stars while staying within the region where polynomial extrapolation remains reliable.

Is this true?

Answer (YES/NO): NO